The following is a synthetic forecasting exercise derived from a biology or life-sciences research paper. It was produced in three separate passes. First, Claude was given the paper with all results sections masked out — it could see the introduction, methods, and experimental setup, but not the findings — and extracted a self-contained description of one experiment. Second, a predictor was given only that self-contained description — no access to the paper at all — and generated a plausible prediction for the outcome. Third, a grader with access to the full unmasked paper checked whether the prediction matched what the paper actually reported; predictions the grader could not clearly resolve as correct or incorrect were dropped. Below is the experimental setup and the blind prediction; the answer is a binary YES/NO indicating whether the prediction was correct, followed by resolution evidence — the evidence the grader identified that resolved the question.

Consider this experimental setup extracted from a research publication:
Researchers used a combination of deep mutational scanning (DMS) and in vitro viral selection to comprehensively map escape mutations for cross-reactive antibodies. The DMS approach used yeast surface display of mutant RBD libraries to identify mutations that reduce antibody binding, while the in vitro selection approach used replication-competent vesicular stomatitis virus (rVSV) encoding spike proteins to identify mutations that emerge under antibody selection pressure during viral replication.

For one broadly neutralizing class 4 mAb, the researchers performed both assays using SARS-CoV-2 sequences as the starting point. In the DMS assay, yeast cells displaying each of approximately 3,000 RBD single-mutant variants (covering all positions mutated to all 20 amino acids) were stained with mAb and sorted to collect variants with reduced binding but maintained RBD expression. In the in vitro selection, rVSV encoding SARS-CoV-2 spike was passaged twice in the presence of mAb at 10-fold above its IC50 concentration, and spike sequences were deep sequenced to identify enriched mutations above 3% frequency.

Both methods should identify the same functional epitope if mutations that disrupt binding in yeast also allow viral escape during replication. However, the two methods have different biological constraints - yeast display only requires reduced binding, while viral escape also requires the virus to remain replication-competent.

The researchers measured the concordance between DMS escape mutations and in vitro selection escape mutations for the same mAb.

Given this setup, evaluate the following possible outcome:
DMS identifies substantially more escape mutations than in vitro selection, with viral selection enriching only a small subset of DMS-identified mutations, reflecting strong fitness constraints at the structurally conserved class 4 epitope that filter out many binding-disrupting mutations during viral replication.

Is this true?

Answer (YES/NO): NO